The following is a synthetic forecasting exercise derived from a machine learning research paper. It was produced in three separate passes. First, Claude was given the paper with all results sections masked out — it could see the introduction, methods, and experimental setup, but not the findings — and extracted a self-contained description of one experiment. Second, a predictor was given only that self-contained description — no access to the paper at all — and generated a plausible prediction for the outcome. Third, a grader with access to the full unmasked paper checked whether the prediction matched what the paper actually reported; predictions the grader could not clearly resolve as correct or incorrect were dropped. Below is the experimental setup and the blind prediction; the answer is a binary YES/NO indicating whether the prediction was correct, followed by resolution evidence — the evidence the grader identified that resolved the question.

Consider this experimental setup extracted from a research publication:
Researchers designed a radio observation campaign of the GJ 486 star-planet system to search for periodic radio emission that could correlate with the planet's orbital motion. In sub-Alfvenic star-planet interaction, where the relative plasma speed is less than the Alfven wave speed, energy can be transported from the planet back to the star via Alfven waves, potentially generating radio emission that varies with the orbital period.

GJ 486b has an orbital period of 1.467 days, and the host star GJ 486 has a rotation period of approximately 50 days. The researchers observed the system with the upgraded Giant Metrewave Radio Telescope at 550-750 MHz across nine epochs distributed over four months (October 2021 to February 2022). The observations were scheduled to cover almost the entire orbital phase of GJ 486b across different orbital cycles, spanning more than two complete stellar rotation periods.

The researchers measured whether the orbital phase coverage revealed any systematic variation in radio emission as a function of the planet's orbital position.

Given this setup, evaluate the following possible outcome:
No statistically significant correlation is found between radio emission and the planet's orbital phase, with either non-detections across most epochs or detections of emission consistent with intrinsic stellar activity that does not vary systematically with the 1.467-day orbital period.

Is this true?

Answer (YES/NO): YES